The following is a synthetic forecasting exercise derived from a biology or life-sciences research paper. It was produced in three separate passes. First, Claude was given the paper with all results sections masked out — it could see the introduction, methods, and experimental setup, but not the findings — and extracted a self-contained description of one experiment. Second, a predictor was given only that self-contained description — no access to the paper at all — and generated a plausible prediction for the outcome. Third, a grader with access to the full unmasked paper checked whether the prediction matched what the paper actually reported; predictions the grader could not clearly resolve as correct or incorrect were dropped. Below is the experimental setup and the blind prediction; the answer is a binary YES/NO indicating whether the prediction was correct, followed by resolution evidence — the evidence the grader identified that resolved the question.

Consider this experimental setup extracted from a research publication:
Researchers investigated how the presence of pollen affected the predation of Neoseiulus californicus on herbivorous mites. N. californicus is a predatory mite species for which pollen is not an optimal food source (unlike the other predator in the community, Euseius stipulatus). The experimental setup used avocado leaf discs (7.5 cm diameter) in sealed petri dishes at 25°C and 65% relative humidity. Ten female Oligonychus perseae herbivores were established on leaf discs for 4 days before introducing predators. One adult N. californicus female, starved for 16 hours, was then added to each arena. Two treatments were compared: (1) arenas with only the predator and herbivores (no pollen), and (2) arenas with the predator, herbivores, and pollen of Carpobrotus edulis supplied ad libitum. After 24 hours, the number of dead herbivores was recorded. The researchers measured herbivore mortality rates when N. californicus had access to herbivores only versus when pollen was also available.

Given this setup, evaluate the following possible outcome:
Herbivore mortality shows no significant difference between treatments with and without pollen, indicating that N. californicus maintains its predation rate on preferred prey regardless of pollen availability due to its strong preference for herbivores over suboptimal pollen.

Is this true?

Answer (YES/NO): YES